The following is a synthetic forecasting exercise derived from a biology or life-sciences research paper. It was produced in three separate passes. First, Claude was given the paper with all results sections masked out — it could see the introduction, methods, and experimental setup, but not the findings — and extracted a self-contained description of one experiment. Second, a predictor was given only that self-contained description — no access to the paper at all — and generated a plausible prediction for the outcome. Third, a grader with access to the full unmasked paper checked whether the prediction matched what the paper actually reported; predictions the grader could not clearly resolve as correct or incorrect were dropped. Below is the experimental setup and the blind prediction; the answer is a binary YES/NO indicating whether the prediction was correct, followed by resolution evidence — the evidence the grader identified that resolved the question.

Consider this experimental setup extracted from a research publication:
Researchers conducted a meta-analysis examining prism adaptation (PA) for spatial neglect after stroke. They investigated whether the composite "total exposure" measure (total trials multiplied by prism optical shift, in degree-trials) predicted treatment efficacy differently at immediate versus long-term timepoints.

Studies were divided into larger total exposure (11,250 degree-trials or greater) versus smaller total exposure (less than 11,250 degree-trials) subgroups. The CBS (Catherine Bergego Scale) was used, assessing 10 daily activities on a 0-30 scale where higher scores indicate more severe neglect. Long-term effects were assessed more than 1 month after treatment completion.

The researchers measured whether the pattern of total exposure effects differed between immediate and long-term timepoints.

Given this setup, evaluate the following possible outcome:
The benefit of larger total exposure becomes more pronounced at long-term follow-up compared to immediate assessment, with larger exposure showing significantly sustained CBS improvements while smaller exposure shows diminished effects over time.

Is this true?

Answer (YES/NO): NO